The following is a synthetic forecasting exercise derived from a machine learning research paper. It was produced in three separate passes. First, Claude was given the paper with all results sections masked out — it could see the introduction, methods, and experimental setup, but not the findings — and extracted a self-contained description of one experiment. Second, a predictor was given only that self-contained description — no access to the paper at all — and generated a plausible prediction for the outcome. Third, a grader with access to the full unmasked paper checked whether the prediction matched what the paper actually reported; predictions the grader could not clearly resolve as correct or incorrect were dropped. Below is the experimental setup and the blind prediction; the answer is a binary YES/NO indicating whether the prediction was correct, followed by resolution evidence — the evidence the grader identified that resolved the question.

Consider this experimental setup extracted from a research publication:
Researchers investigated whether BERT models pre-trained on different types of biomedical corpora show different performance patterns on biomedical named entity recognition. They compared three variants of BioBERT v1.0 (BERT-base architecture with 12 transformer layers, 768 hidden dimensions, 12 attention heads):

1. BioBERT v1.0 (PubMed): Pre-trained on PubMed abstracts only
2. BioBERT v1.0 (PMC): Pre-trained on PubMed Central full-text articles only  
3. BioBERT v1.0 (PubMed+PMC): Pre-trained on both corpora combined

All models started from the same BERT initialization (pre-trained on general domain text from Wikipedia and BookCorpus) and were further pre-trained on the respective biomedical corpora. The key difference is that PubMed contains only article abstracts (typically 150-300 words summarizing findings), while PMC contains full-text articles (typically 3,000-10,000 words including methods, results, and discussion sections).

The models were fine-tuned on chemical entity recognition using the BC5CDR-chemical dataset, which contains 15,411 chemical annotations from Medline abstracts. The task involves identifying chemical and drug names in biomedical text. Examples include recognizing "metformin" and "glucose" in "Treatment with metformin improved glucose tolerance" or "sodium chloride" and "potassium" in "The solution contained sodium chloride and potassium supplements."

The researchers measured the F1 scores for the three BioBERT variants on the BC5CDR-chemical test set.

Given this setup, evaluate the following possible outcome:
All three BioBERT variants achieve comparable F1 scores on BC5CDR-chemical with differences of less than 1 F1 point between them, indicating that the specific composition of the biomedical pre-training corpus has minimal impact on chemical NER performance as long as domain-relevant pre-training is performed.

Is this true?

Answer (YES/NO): YES